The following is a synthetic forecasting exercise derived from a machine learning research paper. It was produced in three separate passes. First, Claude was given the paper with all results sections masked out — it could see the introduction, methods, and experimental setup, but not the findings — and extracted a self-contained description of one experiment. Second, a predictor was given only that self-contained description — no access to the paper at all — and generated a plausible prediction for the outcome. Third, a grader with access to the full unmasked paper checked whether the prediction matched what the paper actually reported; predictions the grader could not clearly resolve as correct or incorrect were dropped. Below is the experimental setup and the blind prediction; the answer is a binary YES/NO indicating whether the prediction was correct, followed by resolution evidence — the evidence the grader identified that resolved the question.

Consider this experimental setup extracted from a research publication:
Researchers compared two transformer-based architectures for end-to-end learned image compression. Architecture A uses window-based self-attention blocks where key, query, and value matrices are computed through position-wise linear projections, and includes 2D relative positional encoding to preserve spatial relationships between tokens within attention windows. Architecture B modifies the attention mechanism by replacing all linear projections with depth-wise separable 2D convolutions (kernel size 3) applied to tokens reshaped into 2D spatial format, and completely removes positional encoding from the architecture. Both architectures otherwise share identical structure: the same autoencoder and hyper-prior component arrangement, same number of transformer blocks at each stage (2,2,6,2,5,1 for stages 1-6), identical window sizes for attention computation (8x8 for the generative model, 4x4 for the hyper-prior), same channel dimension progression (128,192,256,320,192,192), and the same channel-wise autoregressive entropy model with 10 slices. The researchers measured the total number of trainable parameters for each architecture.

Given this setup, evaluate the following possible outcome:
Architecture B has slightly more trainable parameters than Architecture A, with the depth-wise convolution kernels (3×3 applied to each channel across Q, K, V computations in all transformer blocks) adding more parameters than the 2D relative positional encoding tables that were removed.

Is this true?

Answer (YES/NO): NO